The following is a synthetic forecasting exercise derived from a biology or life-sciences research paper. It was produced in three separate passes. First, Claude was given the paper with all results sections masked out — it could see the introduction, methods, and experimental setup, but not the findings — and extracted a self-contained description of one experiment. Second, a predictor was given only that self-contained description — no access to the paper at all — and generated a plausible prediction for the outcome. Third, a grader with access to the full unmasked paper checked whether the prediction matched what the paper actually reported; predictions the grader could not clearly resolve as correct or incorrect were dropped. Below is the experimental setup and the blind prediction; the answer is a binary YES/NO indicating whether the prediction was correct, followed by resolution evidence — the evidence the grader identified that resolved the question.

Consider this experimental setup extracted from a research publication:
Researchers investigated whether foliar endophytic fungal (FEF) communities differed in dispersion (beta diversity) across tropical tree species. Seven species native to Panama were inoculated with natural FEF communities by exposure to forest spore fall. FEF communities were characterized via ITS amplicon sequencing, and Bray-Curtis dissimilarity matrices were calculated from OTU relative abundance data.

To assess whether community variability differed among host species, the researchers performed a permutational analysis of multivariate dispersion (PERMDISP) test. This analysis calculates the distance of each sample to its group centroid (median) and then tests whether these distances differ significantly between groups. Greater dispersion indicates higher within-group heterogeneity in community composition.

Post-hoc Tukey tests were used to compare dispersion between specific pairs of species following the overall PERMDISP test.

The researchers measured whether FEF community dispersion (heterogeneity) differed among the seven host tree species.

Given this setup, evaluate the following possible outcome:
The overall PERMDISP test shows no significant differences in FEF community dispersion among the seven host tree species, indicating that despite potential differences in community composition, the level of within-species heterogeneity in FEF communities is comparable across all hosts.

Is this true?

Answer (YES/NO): YES